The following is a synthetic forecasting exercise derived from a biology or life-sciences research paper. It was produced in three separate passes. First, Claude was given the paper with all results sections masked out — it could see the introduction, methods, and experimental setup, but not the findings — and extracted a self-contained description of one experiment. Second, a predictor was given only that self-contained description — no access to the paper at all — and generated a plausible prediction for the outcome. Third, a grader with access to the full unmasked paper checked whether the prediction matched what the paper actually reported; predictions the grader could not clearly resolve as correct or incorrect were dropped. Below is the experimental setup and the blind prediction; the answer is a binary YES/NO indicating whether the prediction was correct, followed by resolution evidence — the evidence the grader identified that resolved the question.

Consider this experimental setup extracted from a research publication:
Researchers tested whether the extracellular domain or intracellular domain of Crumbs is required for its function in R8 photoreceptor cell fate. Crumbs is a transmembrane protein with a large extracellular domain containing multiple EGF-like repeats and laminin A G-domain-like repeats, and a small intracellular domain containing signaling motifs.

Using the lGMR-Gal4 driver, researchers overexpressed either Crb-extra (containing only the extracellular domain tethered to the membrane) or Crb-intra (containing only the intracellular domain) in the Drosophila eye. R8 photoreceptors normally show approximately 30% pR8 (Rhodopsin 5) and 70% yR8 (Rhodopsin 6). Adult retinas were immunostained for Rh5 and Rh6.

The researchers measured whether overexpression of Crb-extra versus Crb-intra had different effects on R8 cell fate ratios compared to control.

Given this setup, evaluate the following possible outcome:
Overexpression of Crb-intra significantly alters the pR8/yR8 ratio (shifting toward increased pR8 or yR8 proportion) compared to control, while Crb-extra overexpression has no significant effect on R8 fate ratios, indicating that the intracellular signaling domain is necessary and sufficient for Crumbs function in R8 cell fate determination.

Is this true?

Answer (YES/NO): NO